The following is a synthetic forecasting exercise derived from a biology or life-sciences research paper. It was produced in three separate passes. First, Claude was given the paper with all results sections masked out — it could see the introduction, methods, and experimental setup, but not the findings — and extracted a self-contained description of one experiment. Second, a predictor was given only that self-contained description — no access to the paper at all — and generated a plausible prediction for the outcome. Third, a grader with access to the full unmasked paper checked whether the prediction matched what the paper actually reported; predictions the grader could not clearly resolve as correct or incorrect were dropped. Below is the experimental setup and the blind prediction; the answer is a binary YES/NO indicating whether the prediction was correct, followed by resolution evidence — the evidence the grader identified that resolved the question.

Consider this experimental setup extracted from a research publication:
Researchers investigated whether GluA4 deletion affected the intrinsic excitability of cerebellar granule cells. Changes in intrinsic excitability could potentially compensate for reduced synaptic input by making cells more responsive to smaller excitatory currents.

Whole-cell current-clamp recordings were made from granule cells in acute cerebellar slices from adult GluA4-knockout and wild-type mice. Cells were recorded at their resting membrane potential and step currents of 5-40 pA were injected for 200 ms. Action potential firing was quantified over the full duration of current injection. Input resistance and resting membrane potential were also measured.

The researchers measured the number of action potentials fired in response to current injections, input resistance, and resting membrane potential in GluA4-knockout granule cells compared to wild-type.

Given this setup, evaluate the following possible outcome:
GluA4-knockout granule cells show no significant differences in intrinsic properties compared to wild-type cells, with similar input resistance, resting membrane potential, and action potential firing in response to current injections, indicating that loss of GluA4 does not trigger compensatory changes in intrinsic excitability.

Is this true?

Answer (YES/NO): NO